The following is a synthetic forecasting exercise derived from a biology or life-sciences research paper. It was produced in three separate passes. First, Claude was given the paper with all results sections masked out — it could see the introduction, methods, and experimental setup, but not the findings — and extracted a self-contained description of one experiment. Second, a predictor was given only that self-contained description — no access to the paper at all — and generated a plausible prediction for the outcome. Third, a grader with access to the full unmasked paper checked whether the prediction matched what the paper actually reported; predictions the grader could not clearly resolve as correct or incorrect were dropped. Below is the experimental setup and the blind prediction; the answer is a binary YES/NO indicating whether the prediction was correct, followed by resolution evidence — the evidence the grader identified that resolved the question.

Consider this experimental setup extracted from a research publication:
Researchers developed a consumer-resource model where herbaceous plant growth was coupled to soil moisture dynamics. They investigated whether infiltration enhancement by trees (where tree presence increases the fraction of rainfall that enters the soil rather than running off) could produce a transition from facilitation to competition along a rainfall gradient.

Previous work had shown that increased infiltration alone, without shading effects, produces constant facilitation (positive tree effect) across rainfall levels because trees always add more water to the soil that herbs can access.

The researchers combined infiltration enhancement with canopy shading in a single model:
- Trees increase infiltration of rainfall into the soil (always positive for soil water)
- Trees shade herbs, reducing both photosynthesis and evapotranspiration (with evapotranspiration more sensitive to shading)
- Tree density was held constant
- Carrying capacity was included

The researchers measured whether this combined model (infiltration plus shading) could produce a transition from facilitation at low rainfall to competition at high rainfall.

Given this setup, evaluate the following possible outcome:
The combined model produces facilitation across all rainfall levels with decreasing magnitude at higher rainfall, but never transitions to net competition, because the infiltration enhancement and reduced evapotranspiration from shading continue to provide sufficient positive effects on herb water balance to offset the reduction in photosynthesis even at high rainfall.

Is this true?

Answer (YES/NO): NO